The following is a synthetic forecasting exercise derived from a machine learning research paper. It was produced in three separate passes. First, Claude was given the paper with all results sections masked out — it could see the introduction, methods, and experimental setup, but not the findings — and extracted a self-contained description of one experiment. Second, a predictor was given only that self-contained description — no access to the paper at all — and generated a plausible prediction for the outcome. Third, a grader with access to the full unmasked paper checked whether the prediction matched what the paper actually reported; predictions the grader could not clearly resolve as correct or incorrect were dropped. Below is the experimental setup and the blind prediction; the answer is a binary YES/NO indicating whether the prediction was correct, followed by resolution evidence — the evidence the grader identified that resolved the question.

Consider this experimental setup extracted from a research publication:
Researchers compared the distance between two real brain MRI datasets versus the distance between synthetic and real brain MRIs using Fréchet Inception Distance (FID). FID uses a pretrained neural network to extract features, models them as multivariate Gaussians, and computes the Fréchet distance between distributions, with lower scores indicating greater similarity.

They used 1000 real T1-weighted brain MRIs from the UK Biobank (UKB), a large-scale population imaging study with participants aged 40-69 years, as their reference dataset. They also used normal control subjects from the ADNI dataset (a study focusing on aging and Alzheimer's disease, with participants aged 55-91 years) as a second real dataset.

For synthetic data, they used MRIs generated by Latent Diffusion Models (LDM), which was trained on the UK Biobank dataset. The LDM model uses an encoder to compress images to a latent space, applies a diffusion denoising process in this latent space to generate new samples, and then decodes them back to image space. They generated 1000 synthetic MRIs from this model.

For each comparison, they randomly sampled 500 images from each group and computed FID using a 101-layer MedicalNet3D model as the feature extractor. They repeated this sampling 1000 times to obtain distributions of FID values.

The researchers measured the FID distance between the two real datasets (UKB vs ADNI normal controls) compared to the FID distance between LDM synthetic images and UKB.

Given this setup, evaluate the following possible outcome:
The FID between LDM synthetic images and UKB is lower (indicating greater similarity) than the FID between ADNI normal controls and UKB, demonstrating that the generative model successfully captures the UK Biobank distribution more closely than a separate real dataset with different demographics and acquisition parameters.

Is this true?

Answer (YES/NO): YES